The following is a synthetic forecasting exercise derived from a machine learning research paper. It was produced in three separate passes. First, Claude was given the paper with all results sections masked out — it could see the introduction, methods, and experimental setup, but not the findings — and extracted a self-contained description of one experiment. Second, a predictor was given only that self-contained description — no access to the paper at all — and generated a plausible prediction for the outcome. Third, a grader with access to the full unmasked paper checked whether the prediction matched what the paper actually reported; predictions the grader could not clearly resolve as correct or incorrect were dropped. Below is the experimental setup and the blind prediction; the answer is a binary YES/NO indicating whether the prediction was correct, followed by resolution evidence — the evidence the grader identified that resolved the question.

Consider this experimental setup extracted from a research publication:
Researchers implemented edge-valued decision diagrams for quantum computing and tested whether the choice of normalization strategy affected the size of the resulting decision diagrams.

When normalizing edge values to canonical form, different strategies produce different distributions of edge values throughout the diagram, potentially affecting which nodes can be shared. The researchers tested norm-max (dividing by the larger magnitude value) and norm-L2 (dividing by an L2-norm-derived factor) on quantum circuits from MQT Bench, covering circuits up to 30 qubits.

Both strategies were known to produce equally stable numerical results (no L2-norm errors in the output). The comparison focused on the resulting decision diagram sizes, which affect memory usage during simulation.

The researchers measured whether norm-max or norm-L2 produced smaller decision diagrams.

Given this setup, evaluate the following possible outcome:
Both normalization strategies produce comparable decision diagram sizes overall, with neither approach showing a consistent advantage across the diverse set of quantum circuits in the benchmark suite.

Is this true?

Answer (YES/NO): NO